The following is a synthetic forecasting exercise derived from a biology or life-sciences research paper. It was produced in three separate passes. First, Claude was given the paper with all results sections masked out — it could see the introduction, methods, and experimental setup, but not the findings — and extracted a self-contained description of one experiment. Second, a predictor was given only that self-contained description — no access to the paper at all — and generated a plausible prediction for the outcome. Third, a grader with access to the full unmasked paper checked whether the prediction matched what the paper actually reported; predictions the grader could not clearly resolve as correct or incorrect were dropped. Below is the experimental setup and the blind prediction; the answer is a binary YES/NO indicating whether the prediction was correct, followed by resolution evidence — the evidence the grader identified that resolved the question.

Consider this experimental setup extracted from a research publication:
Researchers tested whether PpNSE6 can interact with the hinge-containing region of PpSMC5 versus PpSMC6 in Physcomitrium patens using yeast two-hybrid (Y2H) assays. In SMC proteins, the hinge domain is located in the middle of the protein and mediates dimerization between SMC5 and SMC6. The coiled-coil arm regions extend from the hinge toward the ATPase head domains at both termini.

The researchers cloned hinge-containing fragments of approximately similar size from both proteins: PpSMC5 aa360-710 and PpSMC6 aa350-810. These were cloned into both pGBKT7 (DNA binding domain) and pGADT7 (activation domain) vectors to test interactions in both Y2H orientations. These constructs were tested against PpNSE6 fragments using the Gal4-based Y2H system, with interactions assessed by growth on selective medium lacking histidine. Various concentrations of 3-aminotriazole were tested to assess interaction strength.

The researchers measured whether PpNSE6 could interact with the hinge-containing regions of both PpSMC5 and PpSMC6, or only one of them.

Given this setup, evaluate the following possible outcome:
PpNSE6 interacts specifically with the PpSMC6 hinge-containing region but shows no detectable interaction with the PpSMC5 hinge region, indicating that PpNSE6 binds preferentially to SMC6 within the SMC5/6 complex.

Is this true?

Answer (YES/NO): NO